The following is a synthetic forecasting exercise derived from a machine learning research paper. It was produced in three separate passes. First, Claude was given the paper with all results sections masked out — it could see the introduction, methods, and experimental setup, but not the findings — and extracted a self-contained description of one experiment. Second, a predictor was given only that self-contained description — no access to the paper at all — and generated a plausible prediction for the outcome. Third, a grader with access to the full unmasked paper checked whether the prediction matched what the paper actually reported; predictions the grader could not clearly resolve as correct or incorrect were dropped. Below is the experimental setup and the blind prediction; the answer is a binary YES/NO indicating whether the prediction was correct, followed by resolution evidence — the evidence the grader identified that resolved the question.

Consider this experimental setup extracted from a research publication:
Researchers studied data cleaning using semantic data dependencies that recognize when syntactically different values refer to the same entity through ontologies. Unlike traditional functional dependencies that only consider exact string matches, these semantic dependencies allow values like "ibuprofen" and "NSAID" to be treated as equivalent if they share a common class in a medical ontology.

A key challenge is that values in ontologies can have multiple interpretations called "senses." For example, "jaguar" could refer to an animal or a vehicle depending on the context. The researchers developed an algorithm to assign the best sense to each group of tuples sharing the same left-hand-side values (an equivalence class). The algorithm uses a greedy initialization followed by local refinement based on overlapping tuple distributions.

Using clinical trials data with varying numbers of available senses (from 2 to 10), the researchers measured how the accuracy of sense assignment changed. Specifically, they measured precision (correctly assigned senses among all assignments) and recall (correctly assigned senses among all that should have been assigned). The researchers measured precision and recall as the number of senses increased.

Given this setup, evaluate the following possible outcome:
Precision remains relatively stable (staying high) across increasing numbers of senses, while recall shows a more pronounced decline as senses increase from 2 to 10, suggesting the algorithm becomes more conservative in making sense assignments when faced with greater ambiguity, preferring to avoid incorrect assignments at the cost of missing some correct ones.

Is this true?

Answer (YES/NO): NO